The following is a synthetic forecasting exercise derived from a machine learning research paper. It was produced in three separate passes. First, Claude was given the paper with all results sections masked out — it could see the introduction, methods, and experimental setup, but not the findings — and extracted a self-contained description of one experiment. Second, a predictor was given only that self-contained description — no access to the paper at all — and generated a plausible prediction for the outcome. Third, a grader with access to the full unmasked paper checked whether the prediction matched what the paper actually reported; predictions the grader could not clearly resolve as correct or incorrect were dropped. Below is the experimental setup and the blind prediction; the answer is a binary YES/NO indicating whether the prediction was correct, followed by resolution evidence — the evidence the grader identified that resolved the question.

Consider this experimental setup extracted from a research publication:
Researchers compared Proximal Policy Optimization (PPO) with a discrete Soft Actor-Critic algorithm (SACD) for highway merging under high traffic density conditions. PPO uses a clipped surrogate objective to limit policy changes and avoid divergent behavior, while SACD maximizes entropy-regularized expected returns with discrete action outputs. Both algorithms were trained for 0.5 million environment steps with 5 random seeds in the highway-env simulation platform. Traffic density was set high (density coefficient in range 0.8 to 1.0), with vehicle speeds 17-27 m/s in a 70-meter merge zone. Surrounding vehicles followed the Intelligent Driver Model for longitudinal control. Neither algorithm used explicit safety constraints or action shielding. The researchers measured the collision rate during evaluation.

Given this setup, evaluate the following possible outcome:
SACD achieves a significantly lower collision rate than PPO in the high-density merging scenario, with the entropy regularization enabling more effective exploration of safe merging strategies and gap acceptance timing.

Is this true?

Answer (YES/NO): NO